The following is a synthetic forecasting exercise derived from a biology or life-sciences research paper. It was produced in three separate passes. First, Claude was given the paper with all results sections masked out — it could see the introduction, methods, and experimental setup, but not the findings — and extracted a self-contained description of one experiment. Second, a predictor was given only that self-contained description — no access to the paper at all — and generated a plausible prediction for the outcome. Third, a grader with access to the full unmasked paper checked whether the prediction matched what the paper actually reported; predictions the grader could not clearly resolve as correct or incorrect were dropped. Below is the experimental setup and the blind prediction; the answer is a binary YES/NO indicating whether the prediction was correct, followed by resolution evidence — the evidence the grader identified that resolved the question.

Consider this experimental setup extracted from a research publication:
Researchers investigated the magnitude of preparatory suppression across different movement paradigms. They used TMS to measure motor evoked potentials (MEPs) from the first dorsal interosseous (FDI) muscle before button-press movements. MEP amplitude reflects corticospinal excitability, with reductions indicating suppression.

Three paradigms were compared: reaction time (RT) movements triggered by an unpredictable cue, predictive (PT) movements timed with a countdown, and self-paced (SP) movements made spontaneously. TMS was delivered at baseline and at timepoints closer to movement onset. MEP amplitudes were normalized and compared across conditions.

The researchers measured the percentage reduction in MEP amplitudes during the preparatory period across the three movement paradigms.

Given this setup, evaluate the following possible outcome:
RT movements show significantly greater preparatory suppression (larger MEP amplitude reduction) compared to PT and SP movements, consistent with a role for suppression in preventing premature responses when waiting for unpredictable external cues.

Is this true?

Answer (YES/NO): NO